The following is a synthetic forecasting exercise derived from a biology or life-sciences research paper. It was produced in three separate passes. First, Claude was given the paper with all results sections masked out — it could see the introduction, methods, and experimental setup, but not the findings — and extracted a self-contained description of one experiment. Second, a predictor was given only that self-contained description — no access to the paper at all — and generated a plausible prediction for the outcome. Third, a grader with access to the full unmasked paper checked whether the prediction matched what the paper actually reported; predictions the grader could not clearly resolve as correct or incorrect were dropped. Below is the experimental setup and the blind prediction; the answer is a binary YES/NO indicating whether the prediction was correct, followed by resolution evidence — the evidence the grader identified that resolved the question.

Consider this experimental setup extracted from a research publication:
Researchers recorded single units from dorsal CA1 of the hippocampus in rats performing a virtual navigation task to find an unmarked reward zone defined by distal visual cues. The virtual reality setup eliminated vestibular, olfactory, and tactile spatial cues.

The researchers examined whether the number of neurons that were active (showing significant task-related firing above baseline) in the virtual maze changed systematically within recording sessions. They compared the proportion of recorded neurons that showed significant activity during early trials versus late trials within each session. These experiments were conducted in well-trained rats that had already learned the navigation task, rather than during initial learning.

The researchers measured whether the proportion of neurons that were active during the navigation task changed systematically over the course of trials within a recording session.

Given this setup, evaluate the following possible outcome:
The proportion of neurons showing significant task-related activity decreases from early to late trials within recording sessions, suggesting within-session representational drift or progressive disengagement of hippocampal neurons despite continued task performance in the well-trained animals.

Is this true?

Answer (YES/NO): NO